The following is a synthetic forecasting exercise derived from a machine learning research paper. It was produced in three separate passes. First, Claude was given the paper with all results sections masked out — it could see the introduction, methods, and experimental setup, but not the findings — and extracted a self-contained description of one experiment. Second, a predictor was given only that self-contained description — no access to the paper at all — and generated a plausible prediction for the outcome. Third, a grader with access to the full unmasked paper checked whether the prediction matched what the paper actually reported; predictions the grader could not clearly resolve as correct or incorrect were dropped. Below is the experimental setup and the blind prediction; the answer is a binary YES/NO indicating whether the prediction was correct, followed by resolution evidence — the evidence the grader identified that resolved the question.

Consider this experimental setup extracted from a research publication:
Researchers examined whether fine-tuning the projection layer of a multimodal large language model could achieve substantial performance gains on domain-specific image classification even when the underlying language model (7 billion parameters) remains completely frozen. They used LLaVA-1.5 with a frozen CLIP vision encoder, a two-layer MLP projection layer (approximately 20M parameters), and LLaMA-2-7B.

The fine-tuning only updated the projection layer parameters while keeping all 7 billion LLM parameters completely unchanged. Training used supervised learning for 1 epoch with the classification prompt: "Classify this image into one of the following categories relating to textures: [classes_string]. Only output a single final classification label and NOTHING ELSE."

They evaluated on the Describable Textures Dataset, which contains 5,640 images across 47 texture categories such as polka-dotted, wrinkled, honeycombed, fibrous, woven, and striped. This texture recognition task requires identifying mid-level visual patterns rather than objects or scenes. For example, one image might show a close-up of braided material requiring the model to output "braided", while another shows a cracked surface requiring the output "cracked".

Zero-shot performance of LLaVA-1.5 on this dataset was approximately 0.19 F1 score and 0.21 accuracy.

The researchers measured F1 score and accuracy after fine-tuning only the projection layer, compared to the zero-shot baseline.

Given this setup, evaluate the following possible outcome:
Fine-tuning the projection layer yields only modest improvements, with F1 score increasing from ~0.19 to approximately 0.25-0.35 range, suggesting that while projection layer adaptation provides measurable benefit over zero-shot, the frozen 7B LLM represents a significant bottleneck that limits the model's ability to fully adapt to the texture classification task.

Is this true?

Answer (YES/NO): NO